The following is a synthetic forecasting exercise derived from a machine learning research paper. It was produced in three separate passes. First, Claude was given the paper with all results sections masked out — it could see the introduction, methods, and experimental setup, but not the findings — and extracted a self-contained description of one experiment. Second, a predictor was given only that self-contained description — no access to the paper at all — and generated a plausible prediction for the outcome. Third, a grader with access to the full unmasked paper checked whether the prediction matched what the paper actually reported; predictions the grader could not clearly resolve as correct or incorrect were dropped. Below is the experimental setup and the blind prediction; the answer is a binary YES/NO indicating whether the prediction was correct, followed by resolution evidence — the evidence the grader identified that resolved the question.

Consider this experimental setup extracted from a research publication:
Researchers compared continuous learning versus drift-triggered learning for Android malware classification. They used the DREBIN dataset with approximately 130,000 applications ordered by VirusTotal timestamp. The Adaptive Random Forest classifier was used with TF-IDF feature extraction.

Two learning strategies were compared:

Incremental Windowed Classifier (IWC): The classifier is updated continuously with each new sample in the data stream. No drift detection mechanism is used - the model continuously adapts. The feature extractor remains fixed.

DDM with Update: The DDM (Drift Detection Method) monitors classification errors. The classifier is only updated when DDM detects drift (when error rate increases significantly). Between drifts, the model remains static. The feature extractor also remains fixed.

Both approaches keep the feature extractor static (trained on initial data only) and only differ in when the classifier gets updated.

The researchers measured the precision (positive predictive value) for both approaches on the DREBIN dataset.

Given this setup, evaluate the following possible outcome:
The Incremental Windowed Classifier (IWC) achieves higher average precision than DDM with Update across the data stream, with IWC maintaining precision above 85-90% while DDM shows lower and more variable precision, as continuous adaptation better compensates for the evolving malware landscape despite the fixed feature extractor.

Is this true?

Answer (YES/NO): YES